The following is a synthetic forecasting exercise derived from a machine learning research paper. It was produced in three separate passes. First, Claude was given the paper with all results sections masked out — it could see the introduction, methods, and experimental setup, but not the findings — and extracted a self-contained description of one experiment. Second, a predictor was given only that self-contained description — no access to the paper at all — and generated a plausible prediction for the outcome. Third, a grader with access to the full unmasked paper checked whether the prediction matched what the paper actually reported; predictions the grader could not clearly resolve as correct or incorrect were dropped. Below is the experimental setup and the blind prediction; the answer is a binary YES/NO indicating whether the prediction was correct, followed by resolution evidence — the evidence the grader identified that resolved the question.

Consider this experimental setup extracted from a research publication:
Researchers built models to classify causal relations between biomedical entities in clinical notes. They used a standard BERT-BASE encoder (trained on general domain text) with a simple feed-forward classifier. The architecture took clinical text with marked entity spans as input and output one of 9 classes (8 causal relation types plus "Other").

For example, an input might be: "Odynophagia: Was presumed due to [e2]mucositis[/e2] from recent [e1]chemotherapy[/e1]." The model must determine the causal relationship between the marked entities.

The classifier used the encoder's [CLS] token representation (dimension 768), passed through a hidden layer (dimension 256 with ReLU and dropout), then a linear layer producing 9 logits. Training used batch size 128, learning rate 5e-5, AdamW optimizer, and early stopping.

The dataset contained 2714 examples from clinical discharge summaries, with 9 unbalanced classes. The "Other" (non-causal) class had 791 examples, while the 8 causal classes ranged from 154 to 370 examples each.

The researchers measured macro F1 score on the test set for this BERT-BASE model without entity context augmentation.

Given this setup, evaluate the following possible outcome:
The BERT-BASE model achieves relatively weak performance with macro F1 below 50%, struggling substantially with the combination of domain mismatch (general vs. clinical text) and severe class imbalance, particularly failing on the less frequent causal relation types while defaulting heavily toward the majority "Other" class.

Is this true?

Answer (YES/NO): YES